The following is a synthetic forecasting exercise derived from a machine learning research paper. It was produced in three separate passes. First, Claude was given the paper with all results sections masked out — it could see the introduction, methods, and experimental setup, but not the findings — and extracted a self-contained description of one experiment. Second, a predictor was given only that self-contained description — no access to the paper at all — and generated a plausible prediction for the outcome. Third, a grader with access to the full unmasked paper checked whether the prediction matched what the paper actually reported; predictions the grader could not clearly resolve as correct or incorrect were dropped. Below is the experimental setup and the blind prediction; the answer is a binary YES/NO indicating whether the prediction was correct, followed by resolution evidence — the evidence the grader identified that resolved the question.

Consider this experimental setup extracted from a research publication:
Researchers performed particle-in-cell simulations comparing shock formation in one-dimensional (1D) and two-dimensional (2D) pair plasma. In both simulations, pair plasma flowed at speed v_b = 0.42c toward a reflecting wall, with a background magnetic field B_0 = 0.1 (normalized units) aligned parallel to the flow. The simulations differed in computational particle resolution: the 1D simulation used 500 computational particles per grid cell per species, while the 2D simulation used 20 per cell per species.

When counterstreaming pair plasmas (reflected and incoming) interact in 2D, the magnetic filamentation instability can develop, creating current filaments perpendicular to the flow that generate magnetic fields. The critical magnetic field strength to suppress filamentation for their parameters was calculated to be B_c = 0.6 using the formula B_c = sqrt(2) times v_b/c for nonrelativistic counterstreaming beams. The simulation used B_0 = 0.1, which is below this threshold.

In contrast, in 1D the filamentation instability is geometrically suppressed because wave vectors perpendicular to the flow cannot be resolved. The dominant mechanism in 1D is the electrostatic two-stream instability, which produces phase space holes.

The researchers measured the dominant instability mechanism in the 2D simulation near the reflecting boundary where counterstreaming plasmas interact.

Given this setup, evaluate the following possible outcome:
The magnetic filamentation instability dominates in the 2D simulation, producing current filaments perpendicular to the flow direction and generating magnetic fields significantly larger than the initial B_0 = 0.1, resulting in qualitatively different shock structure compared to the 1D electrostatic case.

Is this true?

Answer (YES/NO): YES